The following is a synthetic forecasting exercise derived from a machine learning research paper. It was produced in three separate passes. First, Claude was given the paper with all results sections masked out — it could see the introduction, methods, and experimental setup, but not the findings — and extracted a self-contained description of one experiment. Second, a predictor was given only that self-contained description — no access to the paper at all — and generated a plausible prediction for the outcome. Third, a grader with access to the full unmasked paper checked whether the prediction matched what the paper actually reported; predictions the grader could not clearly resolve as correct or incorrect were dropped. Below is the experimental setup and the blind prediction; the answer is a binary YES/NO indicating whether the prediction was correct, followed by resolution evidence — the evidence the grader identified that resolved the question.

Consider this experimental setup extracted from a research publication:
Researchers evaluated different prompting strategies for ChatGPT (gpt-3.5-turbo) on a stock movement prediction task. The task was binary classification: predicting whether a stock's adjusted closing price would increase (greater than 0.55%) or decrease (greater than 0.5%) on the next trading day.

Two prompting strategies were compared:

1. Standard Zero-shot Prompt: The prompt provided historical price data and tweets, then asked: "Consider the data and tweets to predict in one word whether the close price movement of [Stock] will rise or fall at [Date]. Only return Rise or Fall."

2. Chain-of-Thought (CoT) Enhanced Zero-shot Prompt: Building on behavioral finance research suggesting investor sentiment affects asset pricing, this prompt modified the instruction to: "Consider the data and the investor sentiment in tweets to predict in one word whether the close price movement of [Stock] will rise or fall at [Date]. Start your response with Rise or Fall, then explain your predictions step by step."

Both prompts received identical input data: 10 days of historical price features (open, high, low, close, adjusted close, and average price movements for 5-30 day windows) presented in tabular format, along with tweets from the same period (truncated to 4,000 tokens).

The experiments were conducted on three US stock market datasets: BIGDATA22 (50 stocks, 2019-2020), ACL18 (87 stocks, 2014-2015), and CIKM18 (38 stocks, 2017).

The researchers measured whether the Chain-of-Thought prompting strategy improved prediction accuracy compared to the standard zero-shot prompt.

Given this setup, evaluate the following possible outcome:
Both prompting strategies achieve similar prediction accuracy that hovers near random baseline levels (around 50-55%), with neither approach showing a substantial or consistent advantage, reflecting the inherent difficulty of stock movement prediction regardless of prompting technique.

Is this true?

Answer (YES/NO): YES